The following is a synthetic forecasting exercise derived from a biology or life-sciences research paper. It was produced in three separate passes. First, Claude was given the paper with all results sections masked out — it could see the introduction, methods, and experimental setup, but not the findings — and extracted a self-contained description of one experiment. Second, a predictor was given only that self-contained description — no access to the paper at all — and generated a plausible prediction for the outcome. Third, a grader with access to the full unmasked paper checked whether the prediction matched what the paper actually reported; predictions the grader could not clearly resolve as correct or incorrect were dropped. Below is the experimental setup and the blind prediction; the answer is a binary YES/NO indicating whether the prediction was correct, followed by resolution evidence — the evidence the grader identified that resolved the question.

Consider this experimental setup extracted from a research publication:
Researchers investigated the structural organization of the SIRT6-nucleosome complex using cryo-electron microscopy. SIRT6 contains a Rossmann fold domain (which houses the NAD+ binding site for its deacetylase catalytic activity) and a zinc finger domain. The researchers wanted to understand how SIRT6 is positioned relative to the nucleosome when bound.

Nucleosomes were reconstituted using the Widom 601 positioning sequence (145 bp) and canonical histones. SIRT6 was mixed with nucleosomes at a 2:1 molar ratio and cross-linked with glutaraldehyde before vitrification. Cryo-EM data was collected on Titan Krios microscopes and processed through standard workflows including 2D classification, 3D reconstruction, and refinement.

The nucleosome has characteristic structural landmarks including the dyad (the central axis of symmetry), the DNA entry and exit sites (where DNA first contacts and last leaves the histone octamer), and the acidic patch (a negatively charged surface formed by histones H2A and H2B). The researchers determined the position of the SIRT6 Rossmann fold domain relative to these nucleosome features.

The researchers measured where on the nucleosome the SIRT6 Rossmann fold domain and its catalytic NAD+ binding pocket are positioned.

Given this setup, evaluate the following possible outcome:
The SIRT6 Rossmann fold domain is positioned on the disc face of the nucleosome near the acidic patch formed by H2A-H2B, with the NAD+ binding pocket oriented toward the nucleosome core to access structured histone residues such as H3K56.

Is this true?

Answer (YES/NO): NO